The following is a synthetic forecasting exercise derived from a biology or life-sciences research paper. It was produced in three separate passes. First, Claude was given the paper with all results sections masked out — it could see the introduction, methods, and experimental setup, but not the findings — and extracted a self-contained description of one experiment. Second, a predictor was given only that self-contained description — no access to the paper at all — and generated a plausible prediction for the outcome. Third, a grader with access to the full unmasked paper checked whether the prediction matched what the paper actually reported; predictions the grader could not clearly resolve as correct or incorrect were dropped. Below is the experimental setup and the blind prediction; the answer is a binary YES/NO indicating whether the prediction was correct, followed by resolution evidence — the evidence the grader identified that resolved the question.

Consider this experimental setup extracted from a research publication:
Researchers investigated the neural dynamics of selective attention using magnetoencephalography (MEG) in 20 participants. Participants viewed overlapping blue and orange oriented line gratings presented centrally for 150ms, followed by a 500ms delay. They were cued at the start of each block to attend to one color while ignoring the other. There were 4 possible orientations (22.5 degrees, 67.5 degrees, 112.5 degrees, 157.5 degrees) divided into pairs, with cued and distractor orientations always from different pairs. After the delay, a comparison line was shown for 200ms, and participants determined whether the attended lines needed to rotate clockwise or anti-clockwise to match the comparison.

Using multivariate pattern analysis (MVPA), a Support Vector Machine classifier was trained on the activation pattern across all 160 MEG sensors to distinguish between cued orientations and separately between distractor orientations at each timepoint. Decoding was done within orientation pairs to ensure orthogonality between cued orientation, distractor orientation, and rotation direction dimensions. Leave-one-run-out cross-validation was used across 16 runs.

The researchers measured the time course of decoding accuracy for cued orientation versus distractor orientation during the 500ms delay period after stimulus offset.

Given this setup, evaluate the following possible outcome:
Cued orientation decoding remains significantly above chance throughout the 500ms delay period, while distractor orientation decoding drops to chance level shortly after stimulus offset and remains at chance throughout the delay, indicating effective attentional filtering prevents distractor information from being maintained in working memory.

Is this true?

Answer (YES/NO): NO